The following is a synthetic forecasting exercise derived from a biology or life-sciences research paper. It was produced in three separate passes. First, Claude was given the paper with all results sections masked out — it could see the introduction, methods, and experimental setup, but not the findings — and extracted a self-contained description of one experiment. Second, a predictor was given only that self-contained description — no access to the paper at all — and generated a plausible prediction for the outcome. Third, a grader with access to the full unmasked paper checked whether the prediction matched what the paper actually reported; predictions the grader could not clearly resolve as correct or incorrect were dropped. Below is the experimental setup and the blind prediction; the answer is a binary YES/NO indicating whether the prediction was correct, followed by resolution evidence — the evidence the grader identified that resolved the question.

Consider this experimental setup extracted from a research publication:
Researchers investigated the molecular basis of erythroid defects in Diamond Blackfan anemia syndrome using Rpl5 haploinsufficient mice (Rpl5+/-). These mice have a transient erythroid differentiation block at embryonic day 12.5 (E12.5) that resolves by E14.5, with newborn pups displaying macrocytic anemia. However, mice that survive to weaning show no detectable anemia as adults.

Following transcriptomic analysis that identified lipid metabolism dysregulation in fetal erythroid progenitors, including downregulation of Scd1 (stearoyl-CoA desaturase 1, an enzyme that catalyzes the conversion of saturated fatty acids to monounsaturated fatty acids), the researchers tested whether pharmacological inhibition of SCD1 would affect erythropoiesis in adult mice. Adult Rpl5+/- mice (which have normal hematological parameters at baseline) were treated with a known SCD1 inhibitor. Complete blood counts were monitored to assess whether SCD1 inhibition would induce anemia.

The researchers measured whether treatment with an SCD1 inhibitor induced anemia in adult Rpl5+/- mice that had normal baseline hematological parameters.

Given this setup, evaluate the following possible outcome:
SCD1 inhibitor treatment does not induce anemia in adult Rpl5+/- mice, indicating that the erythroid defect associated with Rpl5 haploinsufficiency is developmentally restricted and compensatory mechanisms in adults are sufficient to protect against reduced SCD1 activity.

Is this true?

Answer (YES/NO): NO